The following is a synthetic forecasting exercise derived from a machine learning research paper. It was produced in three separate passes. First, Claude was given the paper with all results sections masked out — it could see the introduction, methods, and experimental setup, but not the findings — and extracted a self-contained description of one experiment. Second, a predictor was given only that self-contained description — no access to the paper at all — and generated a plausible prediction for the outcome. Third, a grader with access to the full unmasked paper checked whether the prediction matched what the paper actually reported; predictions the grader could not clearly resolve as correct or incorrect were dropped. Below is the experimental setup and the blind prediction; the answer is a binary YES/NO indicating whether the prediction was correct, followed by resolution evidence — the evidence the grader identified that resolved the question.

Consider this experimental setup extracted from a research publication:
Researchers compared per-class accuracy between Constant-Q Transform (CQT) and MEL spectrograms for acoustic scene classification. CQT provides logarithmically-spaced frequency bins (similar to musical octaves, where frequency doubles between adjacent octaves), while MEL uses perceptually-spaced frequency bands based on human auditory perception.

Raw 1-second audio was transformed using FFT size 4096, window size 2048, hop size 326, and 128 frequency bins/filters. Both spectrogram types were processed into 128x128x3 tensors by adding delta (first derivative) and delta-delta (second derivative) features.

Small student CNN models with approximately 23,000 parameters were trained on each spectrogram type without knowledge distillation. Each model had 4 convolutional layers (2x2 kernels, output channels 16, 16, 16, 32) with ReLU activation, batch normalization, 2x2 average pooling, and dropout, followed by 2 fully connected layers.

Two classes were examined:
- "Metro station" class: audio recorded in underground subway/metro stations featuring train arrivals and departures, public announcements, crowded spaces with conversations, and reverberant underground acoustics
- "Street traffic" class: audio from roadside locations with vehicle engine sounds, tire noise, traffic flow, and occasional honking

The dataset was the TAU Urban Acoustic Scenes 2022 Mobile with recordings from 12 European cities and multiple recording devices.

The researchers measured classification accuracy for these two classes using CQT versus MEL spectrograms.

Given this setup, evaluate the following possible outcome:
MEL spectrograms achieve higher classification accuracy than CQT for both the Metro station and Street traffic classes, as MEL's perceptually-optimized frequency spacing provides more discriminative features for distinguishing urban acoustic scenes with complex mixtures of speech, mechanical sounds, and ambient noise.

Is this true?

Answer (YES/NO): YES